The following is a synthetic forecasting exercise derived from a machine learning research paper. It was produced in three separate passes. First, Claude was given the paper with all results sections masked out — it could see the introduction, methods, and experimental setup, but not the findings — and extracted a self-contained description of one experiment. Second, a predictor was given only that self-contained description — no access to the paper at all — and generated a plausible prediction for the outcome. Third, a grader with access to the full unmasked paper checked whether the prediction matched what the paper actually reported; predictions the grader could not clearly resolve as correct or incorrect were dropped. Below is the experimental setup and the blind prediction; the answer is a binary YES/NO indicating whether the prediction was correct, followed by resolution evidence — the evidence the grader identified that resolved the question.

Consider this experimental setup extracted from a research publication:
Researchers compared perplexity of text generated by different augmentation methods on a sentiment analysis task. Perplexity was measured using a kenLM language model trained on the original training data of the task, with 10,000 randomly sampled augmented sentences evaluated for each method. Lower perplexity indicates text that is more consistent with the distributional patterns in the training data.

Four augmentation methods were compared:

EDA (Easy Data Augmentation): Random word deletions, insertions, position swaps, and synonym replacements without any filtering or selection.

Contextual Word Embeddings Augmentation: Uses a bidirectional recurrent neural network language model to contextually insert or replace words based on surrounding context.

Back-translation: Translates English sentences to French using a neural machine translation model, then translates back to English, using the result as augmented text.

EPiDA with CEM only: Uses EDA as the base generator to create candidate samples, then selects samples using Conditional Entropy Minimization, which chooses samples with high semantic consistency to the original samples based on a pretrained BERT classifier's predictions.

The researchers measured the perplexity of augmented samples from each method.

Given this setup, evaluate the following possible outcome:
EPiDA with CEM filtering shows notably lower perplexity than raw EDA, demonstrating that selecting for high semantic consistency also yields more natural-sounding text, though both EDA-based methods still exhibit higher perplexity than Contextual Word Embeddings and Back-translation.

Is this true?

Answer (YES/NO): NO